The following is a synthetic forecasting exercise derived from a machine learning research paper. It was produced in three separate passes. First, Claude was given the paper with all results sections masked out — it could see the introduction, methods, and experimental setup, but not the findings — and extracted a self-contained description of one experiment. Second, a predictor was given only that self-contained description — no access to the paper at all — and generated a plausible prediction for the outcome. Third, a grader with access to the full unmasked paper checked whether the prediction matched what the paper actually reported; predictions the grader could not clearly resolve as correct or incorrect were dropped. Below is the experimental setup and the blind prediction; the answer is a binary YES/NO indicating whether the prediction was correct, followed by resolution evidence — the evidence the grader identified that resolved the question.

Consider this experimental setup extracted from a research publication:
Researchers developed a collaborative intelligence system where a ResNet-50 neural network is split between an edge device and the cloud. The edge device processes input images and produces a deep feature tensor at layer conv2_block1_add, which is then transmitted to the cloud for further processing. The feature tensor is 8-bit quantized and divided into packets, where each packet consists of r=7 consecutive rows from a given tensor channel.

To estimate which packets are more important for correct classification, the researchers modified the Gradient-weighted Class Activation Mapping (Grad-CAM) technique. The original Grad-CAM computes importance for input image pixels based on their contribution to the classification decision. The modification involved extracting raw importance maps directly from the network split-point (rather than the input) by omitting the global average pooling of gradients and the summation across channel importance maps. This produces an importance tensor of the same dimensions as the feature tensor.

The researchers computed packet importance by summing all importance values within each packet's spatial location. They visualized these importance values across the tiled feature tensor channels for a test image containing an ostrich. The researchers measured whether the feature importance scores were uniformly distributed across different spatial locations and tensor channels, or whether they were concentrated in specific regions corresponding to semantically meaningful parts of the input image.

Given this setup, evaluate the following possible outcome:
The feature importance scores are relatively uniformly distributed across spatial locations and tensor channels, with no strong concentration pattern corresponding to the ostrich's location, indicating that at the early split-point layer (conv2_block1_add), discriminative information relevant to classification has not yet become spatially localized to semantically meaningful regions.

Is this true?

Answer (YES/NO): NO